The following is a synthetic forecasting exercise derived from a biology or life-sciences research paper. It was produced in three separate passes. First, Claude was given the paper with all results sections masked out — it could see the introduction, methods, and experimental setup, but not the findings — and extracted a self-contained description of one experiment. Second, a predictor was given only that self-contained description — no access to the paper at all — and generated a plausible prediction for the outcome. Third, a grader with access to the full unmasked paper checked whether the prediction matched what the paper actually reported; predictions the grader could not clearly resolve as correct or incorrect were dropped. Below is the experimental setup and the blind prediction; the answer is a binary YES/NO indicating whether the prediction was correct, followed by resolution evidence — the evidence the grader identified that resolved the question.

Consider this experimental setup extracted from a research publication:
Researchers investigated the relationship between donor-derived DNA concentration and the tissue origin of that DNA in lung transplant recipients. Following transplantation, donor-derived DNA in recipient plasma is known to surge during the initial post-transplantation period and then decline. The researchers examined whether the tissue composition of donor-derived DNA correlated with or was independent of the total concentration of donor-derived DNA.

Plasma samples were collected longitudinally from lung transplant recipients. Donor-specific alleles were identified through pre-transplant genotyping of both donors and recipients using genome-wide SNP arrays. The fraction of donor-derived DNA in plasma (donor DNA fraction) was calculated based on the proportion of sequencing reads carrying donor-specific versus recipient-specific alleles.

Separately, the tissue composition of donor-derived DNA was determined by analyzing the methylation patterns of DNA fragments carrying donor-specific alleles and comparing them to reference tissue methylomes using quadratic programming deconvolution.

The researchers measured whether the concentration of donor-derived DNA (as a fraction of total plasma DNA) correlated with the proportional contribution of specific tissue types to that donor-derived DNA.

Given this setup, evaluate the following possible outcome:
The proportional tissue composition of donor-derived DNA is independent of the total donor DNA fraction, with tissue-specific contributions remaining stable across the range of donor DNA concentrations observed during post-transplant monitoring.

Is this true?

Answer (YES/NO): NO